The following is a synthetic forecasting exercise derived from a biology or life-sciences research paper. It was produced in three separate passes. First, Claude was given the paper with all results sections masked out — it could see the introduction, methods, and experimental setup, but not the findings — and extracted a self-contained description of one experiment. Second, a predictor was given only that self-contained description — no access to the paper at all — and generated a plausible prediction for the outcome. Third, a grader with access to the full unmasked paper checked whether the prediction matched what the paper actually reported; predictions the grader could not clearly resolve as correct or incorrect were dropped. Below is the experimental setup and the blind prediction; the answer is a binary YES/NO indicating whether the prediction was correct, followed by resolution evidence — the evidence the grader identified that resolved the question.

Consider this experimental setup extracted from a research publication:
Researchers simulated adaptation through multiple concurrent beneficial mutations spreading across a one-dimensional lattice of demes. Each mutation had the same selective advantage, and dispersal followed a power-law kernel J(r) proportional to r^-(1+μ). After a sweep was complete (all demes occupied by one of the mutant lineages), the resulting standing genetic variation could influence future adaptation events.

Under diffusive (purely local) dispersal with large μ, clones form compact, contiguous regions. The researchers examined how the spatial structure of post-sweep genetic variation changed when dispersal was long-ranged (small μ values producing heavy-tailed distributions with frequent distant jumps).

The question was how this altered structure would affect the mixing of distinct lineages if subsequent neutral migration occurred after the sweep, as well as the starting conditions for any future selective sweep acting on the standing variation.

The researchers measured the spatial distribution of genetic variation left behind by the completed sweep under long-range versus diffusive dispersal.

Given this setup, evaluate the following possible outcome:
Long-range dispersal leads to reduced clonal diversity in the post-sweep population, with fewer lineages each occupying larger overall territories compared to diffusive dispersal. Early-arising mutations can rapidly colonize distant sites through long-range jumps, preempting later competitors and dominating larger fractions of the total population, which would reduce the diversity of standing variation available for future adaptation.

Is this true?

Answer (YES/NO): YES